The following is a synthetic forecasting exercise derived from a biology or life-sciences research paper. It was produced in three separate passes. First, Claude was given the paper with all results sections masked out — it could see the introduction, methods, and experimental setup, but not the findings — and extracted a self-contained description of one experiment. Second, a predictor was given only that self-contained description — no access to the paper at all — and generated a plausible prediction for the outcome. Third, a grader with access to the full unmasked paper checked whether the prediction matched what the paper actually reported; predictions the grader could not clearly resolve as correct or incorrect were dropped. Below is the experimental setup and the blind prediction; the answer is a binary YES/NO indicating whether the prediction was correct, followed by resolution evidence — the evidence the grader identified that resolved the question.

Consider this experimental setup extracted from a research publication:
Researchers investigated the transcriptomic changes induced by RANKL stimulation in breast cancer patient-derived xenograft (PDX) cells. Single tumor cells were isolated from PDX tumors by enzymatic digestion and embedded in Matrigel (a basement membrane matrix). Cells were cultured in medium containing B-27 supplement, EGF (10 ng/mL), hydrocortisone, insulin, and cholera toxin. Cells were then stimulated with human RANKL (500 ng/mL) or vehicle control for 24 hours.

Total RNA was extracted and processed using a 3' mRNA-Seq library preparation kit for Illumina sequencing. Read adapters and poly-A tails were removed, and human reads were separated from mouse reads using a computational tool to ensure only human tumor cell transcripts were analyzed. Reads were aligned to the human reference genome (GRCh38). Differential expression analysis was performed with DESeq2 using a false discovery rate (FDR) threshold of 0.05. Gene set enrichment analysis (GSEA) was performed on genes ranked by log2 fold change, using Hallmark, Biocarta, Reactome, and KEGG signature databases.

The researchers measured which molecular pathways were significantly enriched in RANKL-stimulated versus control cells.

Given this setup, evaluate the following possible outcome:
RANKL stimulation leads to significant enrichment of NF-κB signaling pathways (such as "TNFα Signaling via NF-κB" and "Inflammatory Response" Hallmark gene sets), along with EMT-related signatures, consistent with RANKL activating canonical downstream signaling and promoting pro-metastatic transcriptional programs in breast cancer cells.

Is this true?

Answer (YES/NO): NO